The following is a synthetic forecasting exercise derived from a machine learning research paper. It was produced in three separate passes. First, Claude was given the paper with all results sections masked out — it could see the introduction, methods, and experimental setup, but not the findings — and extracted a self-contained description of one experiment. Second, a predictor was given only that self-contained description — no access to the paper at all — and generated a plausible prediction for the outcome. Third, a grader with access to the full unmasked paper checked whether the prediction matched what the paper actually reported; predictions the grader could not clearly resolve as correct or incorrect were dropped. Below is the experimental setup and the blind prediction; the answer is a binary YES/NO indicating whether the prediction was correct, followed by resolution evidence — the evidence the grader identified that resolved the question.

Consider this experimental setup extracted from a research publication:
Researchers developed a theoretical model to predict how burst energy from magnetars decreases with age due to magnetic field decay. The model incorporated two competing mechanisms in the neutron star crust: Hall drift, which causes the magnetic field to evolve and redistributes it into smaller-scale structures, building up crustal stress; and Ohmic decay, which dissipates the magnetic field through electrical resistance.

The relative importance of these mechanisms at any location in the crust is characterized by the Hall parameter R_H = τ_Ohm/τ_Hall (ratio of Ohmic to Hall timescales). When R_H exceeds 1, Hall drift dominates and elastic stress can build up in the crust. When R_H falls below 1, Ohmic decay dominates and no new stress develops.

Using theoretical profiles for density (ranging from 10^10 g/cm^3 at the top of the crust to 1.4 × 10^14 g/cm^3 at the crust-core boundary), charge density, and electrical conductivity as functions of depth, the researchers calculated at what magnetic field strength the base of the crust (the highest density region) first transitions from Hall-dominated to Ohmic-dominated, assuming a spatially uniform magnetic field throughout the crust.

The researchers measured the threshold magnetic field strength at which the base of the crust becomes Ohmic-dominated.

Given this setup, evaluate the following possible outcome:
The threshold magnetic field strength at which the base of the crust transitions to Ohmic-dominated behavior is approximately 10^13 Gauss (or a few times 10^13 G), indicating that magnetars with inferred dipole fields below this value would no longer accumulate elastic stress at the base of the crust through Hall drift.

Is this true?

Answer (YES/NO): YES